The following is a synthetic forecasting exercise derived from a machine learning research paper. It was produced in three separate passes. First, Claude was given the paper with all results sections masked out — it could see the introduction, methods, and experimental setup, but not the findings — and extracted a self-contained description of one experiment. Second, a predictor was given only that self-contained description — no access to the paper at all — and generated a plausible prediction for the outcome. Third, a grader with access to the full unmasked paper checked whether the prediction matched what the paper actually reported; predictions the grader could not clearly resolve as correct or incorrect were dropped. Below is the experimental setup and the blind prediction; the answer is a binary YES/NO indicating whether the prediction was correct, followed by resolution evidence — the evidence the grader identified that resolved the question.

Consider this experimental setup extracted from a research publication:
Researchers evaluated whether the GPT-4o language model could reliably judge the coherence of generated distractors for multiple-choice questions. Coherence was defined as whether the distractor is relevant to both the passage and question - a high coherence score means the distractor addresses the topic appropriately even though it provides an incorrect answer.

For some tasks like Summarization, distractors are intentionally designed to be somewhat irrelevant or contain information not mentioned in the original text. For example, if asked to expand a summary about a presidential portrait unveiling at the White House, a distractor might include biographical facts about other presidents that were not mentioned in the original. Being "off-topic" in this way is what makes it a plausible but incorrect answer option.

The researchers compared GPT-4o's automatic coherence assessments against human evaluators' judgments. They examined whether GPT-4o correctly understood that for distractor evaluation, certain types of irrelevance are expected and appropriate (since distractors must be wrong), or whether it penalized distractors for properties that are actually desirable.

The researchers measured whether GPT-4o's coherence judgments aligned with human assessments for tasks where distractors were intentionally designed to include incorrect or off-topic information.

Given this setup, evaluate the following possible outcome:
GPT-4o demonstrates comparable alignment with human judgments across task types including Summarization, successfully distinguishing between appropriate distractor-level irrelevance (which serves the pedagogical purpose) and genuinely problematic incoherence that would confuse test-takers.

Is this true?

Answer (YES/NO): NO